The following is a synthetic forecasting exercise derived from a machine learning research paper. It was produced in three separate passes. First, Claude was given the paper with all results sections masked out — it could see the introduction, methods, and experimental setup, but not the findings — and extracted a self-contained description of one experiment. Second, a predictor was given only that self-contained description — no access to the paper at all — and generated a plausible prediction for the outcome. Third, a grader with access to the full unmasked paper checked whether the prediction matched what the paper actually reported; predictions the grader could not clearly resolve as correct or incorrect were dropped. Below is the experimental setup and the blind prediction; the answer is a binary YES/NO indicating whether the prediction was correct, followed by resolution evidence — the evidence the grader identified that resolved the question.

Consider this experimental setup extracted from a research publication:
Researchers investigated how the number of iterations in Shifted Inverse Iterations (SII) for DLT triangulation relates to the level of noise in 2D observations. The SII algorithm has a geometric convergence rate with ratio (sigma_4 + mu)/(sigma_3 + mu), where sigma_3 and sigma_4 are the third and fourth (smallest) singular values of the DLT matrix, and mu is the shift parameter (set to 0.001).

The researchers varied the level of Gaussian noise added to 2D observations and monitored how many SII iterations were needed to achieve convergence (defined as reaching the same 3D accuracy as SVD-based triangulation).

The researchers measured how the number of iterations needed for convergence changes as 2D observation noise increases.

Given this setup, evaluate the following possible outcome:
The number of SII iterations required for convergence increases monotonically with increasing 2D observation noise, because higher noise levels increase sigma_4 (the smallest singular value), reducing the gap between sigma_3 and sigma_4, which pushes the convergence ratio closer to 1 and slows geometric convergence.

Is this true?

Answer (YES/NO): YES